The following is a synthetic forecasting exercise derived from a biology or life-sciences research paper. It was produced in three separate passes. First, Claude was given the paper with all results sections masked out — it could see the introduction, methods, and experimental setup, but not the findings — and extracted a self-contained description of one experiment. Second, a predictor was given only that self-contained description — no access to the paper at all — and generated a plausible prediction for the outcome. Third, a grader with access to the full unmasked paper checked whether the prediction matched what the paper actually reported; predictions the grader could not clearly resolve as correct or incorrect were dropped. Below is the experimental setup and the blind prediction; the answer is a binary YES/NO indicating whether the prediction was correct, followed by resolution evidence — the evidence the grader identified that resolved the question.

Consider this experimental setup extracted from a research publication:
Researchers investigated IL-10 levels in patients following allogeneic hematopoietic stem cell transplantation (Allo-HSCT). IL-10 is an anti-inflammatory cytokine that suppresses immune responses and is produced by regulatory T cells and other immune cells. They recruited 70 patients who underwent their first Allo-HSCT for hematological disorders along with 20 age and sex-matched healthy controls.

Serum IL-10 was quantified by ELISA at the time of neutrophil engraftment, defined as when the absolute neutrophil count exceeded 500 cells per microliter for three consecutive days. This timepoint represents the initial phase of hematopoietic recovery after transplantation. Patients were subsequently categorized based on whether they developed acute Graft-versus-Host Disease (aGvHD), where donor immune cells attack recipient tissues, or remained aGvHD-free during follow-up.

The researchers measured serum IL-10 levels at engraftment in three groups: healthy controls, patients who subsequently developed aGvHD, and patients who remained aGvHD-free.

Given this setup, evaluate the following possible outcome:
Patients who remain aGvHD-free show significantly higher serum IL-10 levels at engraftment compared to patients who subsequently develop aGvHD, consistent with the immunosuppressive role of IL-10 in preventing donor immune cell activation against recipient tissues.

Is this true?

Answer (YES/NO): YES